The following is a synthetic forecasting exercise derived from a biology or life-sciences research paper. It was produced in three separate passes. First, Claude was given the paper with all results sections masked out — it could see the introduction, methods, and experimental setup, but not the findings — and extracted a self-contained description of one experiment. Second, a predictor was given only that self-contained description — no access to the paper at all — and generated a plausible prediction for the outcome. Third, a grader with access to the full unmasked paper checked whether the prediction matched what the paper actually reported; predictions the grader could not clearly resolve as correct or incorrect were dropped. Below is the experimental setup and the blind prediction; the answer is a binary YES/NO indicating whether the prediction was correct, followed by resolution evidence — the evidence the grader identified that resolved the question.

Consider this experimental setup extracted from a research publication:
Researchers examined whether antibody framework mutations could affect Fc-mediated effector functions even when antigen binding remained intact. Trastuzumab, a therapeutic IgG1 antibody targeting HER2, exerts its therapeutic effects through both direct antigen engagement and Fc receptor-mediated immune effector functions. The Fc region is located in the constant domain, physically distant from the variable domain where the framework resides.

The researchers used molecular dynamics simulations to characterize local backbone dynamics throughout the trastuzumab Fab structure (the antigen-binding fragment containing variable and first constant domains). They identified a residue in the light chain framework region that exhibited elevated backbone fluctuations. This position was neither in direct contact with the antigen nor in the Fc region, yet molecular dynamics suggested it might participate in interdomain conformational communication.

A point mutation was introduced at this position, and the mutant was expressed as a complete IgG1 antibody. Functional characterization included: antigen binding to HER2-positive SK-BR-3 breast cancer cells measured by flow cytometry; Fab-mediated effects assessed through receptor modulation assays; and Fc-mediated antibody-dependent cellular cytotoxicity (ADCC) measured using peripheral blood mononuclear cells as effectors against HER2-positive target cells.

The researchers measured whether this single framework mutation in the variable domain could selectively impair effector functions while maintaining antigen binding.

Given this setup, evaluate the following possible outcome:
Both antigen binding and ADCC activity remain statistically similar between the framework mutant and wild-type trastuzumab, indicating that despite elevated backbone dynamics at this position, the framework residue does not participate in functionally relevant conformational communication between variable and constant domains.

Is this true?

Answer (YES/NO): NO